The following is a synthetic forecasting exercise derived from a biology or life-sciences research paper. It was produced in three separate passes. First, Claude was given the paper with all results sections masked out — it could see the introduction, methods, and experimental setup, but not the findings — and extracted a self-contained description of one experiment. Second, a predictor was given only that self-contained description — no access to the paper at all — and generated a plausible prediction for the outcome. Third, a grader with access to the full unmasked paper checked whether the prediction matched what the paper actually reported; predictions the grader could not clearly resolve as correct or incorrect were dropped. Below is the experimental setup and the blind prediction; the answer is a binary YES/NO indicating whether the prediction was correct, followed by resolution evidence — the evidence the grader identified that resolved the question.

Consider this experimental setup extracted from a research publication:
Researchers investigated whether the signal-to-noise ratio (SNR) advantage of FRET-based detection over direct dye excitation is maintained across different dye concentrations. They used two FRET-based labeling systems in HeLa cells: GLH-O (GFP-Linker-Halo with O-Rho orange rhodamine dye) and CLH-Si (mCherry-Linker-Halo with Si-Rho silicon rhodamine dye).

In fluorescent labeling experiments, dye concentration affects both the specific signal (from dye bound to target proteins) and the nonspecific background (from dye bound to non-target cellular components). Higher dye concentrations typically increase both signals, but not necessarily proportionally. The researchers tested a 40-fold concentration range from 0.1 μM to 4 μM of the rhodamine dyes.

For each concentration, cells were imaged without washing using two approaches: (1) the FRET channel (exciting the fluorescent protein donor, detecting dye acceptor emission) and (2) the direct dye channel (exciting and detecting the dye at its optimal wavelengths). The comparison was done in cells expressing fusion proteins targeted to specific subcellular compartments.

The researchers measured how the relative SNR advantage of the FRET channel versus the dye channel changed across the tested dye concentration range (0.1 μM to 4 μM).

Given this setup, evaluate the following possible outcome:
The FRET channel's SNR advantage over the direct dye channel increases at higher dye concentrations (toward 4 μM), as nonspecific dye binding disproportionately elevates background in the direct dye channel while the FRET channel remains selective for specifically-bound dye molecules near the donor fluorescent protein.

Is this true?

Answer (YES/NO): YES